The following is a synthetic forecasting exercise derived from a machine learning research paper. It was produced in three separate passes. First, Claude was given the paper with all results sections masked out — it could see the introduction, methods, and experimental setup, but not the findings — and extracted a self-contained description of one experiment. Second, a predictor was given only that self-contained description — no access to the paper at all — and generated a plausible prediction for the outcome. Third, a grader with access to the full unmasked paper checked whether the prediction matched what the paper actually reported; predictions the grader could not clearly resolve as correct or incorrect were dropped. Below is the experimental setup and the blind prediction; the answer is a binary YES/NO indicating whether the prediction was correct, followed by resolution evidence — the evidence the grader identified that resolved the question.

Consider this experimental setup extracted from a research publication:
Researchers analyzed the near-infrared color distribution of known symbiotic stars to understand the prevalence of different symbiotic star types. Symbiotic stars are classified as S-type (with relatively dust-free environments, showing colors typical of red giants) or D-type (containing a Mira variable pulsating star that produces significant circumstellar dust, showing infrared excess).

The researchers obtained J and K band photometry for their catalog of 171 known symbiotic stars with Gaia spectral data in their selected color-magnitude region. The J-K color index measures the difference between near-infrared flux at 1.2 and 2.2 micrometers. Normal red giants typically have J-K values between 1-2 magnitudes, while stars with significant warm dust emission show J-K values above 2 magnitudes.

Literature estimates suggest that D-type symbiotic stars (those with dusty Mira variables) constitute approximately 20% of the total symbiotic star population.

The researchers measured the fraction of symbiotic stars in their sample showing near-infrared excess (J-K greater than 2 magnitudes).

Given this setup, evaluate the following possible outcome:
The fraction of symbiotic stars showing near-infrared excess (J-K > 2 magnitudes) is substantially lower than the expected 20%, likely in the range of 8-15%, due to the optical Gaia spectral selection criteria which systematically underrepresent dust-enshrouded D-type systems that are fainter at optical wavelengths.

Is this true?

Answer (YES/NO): NO